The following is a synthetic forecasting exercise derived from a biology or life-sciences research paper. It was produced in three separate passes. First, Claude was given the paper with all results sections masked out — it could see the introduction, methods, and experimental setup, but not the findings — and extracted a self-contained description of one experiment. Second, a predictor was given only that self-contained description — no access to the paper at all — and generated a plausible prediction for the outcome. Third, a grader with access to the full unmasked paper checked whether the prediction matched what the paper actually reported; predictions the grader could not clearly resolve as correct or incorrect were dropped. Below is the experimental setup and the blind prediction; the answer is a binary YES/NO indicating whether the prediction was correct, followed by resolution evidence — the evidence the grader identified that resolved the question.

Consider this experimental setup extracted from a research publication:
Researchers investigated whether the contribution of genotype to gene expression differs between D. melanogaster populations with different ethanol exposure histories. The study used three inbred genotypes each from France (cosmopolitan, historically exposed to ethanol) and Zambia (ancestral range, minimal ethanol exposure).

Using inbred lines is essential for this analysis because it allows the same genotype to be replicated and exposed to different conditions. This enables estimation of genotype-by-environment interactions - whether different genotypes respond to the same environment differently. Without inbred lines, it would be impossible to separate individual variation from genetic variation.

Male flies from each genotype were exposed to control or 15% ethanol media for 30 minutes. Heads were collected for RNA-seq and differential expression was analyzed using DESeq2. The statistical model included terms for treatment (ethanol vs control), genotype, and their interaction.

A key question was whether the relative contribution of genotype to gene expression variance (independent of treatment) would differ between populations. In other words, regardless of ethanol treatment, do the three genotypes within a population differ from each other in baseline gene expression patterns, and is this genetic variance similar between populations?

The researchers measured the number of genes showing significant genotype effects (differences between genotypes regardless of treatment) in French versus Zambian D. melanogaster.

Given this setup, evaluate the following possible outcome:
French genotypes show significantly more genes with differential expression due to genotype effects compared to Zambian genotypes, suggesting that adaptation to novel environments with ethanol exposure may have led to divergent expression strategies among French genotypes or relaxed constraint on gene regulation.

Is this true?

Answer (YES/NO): YES